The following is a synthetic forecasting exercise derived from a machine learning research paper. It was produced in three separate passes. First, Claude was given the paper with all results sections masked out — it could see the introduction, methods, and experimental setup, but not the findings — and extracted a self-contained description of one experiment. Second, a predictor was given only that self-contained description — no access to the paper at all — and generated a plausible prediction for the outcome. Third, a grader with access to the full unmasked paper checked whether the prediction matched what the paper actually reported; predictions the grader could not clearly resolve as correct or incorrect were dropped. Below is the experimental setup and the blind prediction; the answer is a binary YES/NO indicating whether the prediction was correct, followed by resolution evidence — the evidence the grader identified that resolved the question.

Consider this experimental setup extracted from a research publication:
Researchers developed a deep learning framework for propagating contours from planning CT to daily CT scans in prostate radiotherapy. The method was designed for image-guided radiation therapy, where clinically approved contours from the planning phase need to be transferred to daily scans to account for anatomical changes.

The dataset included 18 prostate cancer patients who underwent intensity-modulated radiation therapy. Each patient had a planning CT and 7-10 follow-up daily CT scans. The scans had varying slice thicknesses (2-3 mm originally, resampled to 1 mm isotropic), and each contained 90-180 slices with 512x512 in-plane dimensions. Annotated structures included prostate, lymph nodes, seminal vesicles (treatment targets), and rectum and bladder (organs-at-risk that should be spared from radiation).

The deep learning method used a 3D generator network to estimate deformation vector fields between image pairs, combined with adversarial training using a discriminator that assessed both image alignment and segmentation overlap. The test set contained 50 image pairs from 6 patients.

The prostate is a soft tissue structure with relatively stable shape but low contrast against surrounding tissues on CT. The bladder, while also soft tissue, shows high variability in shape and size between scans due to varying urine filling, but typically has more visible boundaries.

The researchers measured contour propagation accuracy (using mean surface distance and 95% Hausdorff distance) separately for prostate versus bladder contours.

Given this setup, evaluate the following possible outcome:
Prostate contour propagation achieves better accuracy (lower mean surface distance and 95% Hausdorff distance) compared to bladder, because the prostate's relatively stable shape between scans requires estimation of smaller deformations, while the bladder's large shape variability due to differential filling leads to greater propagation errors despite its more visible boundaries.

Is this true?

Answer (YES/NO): YES